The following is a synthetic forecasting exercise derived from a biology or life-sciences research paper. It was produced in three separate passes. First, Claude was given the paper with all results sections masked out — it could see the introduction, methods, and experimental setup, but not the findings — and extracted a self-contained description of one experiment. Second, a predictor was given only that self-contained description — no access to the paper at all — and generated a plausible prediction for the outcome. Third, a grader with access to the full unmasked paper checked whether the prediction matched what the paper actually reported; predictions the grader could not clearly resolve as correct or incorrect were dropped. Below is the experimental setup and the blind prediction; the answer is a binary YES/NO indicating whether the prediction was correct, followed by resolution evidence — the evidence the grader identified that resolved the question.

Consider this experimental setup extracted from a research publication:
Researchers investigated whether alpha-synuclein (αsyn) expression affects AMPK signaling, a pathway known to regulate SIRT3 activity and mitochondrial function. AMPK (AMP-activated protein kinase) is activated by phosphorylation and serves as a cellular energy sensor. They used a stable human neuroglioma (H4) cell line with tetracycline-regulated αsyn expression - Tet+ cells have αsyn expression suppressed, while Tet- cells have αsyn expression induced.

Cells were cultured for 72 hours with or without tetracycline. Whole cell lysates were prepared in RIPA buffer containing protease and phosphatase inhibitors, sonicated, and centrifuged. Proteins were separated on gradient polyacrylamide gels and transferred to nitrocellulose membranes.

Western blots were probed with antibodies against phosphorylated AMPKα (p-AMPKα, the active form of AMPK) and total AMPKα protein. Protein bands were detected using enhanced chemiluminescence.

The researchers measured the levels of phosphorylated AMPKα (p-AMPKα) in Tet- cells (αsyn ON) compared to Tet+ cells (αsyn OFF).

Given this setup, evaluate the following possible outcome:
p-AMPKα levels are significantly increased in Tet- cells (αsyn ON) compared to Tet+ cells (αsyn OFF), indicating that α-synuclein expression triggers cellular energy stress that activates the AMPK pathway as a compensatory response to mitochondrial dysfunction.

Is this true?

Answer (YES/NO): NO